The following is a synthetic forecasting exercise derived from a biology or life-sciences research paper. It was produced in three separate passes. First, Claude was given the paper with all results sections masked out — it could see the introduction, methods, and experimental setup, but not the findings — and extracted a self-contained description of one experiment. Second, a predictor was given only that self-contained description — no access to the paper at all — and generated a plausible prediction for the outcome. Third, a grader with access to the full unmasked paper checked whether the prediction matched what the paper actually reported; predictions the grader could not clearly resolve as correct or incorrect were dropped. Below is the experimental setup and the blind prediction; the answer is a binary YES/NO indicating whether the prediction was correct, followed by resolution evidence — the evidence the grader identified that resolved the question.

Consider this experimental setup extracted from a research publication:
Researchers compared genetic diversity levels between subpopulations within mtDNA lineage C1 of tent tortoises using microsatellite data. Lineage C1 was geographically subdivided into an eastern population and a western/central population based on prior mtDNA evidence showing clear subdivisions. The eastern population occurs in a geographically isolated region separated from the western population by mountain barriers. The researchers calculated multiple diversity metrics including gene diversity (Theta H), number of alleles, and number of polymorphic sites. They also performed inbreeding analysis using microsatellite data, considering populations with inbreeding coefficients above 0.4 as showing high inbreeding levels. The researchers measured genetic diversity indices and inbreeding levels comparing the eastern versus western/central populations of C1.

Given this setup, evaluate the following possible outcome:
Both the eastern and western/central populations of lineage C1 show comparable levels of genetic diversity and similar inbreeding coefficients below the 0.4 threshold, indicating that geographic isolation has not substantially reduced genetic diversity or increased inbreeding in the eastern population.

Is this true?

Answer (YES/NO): NO